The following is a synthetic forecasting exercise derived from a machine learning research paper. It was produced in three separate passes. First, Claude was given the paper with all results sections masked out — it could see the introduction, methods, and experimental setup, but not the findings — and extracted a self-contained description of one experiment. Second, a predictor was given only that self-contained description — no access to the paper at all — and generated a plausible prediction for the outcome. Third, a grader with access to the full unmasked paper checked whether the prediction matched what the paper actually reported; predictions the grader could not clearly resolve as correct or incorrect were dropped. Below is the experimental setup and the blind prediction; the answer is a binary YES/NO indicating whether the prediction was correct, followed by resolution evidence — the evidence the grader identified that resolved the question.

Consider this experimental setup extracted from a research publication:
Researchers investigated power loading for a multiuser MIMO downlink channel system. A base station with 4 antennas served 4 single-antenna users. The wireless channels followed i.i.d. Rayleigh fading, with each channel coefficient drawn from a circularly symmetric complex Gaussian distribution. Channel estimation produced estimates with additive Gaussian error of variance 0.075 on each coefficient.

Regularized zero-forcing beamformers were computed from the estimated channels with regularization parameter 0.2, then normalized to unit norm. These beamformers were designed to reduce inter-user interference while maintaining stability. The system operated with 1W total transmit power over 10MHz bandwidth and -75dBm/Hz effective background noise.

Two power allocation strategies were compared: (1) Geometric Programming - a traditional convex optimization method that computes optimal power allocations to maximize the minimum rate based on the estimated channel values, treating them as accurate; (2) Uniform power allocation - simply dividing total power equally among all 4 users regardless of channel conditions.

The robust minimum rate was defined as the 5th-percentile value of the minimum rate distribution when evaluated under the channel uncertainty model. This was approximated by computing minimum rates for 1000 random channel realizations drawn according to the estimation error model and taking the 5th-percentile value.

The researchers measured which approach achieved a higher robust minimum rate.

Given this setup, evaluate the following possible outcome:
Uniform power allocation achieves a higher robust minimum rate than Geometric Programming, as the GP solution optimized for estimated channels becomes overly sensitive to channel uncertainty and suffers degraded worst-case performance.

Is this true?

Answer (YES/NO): YES